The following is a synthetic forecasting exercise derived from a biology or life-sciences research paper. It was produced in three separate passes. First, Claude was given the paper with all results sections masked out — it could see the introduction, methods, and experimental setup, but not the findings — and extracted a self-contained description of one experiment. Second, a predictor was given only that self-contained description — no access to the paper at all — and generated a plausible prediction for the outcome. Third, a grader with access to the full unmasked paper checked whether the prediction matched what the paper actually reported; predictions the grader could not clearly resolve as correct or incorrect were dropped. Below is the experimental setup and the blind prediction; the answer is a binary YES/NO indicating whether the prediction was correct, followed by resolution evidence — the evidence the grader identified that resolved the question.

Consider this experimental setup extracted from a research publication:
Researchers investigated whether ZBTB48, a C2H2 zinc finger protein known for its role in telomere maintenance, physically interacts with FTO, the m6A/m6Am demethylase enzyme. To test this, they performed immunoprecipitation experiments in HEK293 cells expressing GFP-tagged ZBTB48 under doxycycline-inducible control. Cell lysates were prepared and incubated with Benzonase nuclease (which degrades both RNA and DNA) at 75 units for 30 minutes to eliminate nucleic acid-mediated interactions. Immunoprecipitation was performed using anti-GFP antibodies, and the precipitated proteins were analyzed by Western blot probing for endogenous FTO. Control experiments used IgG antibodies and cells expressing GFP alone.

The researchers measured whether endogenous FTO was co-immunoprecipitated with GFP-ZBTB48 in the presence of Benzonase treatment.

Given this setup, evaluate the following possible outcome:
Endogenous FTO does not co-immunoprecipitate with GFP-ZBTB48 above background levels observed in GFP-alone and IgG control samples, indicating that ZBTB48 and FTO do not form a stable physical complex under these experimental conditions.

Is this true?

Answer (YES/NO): NO